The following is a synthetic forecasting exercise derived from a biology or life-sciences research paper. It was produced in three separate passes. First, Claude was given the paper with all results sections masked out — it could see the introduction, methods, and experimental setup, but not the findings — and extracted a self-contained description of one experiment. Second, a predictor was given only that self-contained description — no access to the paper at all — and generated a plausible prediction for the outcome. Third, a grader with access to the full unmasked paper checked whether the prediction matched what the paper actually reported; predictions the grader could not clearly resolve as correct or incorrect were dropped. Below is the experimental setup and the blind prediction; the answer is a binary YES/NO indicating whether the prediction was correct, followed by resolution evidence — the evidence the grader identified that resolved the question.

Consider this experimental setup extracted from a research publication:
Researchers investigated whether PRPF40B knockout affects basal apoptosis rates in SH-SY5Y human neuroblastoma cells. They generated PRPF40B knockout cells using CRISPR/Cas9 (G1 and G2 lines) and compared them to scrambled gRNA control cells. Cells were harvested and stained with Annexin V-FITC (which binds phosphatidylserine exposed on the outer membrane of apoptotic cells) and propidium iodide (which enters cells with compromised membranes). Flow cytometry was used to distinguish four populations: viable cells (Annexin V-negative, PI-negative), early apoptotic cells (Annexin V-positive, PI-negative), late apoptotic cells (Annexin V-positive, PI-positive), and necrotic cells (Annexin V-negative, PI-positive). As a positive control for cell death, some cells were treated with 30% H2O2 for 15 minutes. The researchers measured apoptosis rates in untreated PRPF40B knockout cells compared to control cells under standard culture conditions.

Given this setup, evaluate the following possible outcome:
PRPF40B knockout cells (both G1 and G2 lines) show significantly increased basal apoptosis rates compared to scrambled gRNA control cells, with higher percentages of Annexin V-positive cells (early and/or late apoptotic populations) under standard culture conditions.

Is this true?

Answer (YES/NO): NO